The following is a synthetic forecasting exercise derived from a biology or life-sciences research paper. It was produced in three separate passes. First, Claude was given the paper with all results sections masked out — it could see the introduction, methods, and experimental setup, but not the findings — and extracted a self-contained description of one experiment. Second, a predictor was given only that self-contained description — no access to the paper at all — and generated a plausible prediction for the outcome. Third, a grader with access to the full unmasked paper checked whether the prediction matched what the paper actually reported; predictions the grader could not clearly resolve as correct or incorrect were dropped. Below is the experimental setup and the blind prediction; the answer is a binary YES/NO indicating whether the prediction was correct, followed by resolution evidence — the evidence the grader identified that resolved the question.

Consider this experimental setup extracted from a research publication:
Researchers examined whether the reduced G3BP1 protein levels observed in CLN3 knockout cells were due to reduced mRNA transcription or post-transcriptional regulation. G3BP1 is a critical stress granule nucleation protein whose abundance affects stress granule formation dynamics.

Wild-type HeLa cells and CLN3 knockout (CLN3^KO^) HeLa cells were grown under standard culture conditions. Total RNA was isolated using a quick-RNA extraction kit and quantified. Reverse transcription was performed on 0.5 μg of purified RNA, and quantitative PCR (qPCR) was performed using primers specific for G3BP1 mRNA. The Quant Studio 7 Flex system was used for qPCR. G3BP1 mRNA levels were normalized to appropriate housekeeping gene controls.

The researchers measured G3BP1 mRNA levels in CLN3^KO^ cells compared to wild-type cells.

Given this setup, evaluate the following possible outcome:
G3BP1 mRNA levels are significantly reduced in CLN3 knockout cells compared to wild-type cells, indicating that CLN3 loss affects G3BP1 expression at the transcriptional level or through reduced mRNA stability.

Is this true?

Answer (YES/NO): YES